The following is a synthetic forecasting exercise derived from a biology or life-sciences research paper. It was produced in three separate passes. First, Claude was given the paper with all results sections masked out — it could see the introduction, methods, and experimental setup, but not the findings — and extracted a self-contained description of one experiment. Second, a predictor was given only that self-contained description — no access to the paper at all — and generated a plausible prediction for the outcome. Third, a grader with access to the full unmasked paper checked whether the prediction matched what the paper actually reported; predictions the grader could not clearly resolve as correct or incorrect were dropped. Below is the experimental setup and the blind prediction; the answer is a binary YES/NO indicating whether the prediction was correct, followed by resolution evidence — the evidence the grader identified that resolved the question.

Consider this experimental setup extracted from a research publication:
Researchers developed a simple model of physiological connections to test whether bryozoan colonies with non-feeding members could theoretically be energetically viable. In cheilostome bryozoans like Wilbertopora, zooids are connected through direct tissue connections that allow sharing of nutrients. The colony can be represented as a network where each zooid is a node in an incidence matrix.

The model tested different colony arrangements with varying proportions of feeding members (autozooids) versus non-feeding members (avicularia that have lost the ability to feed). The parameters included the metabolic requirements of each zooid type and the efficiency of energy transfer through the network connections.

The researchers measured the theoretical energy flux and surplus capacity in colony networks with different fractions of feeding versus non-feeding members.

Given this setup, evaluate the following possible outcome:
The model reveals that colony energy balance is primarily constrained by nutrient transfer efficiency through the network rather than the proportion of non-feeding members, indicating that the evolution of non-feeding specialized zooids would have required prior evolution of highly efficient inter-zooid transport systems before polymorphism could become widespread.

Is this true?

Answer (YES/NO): NO